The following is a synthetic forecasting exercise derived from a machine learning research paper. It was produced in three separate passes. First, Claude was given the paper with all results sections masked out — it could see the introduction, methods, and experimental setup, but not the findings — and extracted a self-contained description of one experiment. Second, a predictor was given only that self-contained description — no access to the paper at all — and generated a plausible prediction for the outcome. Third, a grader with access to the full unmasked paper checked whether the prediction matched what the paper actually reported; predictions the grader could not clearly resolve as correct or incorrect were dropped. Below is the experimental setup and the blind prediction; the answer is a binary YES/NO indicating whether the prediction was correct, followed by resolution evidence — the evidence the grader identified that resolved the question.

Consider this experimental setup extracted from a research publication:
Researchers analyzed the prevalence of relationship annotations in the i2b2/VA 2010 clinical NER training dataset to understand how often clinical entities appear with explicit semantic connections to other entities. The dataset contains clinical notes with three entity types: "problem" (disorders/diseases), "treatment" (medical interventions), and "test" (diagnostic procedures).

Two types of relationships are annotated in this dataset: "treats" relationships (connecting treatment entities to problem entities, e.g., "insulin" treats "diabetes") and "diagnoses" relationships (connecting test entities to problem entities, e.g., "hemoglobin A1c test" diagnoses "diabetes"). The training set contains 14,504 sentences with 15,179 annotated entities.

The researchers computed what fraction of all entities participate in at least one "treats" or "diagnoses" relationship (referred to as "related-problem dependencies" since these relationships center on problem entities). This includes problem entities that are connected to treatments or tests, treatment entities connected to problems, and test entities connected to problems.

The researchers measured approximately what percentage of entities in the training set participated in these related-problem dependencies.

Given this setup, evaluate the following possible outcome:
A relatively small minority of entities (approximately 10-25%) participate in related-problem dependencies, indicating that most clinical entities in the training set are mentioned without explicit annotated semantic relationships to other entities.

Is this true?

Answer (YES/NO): NO